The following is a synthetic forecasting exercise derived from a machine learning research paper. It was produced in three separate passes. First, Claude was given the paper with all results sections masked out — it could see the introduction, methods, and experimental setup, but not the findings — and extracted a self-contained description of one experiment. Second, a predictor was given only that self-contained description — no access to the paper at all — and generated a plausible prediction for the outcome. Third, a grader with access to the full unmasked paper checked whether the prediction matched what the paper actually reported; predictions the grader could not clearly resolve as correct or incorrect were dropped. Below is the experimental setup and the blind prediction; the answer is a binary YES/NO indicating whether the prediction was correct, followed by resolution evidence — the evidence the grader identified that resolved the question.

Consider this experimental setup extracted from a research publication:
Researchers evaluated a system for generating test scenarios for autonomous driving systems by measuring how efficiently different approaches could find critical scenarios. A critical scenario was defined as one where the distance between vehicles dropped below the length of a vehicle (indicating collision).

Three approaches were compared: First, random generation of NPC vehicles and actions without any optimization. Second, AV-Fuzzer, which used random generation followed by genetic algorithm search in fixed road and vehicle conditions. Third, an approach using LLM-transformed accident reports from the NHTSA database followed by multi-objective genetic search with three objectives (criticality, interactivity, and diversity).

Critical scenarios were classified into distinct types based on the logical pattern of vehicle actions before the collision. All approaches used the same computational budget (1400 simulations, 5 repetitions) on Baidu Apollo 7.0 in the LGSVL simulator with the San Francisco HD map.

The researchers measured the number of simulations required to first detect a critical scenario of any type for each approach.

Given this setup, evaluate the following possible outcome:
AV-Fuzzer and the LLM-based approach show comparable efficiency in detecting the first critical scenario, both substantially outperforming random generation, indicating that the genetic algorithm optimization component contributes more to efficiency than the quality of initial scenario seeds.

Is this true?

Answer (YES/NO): NO